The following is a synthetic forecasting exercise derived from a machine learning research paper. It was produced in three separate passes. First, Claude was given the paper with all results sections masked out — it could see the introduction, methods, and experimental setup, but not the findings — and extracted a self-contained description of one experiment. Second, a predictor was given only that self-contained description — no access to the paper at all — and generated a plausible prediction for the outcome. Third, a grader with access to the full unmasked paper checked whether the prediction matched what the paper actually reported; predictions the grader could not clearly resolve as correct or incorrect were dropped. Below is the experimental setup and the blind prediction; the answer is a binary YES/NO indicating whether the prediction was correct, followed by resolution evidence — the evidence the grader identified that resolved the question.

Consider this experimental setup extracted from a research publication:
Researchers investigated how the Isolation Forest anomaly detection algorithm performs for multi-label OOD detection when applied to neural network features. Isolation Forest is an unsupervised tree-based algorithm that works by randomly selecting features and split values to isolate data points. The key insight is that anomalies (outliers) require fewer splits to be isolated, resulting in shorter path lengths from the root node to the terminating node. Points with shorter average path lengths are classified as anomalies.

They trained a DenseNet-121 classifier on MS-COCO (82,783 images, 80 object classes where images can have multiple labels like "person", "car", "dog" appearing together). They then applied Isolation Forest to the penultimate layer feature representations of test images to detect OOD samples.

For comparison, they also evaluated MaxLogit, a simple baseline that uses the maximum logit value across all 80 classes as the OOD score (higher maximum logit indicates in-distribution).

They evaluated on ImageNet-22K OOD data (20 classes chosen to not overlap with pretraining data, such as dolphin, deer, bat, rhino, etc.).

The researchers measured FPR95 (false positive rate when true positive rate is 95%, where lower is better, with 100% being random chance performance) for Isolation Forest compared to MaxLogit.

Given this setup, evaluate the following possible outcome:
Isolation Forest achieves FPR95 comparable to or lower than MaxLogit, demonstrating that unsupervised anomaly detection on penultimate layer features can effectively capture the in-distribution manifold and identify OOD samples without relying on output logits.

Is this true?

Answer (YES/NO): NO